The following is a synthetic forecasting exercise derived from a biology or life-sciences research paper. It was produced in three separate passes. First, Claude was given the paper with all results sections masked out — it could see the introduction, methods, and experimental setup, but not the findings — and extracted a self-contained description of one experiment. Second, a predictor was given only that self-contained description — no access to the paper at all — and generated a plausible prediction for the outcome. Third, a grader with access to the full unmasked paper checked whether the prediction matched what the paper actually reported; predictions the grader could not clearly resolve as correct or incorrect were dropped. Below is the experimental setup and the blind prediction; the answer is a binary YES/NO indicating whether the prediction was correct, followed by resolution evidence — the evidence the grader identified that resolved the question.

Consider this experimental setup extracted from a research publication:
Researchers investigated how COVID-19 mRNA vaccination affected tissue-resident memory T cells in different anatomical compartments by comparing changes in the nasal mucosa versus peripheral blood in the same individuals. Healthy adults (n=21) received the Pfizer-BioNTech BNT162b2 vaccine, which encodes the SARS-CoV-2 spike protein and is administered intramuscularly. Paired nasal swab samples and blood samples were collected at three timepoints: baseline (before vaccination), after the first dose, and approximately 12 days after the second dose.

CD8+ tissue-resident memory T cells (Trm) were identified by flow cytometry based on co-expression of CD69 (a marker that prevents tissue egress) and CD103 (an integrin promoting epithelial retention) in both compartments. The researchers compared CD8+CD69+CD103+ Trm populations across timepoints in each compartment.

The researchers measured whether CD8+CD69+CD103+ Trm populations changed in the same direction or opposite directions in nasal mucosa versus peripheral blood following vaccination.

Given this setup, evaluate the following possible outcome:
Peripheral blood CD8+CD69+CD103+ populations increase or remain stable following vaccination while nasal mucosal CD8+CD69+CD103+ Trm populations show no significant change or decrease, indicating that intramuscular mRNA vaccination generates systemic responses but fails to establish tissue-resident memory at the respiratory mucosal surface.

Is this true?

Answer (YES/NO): NO